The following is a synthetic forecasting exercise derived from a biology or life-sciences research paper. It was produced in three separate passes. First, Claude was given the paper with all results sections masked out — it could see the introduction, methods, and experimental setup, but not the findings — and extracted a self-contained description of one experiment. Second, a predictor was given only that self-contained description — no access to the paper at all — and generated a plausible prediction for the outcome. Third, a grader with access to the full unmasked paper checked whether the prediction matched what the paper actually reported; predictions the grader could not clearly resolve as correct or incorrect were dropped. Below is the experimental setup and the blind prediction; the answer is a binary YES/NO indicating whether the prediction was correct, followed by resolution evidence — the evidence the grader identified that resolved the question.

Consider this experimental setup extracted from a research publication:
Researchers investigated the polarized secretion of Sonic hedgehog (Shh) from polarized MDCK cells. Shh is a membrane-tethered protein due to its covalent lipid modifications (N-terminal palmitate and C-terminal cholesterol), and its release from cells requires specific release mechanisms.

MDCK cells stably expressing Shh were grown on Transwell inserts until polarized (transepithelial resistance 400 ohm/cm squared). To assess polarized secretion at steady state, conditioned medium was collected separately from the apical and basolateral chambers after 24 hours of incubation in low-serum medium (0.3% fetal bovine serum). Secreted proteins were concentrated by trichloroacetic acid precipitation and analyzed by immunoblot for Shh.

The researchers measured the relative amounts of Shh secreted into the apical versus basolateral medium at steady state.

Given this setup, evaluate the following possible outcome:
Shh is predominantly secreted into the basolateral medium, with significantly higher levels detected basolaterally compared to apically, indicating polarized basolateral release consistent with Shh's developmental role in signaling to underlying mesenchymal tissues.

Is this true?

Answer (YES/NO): NO